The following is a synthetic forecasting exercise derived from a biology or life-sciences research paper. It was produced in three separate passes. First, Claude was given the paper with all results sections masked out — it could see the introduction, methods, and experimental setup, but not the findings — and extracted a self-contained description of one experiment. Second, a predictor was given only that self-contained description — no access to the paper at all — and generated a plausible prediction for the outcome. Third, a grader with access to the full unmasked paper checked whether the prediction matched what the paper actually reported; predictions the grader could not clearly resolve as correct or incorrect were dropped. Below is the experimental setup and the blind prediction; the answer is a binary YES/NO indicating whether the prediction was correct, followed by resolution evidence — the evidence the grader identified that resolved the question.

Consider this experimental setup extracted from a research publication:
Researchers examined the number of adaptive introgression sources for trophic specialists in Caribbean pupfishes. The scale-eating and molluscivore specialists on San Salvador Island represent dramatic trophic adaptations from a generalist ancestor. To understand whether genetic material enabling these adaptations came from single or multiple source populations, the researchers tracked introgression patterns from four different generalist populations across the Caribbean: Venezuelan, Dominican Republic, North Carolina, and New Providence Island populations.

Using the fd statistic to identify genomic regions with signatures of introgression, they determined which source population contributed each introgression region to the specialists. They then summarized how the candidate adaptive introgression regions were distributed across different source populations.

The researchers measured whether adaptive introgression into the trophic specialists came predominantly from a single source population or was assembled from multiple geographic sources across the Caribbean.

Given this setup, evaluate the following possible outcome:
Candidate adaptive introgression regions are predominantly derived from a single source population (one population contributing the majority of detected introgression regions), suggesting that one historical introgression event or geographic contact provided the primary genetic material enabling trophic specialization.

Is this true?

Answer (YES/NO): NO